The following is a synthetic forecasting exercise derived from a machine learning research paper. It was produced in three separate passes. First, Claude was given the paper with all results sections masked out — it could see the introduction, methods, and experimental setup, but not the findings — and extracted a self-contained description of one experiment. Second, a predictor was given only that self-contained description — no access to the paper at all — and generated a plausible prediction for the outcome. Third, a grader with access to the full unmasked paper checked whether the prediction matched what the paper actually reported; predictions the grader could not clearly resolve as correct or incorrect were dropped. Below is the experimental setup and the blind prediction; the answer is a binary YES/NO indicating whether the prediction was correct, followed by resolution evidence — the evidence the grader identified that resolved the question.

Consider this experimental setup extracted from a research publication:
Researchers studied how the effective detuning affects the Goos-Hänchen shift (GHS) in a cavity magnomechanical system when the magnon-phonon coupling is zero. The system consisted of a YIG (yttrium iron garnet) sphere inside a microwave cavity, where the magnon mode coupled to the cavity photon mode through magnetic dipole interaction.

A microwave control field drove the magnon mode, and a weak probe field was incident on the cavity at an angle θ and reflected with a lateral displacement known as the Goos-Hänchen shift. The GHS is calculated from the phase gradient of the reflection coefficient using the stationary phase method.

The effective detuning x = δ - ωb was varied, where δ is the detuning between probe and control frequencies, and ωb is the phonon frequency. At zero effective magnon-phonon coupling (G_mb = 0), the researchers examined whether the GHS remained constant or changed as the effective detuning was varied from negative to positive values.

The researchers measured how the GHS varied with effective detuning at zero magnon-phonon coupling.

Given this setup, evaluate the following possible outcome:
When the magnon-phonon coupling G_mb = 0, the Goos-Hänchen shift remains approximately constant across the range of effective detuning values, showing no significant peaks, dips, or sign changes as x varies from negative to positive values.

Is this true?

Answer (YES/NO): NO